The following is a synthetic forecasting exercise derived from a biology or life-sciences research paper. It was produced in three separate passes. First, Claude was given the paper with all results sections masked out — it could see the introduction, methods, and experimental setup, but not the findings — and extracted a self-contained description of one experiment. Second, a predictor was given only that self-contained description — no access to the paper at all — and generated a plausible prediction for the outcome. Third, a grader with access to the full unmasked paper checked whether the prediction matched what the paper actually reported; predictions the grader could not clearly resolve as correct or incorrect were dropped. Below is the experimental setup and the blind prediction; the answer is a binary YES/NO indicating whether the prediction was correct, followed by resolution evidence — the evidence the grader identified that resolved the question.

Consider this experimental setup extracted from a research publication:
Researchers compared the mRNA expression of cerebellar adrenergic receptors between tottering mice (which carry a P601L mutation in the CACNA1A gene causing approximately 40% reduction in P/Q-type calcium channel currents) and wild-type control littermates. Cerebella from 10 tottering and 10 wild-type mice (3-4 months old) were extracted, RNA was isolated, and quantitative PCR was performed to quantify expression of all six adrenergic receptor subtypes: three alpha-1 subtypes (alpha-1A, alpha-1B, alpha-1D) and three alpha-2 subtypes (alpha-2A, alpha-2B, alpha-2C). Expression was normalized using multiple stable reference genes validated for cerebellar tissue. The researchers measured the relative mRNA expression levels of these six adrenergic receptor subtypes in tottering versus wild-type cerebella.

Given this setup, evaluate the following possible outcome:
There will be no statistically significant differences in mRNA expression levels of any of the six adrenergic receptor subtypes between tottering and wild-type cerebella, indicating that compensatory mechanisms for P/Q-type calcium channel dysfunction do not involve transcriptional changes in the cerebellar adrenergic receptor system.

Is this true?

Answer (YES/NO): NO